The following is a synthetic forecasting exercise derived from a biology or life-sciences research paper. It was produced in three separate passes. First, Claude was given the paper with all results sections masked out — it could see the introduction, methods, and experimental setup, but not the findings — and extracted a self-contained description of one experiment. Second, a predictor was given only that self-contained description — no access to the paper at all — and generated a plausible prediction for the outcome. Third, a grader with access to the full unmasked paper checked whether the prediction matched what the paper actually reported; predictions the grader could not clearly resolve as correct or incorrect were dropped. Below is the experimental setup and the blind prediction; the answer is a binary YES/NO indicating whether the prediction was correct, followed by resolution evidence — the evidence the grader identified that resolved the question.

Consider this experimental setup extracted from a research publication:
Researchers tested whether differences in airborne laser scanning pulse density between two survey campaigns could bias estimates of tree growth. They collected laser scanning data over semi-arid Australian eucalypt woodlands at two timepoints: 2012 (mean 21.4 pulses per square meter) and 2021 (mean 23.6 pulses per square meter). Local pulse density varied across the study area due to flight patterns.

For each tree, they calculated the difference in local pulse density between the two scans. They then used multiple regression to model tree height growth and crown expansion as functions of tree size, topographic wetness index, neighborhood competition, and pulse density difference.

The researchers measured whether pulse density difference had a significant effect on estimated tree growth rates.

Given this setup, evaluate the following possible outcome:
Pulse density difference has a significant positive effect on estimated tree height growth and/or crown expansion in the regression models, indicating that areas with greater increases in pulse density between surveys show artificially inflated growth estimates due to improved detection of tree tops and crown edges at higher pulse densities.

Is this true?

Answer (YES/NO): YES